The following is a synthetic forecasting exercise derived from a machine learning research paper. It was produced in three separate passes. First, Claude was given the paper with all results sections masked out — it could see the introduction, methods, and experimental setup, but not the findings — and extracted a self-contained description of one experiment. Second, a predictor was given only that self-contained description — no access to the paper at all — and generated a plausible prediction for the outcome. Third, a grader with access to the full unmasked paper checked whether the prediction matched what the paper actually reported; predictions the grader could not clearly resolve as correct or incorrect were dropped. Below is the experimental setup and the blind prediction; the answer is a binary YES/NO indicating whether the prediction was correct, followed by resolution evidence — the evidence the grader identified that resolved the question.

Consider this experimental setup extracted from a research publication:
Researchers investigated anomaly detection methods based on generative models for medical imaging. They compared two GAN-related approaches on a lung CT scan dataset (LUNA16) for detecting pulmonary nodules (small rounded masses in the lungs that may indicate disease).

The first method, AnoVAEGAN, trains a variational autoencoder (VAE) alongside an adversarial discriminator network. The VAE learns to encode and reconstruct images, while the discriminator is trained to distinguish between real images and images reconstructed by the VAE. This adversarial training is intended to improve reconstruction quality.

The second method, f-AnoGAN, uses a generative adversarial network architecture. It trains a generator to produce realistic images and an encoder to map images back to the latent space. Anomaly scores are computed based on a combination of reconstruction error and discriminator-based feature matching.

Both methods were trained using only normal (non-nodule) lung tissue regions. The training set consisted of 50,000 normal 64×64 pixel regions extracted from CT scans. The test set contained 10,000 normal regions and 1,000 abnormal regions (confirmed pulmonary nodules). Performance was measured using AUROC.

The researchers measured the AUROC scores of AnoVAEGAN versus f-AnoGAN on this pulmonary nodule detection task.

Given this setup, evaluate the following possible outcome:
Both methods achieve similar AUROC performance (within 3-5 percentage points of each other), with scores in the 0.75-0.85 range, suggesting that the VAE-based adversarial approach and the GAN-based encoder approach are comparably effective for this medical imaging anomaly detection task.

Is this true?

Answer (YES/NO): NO